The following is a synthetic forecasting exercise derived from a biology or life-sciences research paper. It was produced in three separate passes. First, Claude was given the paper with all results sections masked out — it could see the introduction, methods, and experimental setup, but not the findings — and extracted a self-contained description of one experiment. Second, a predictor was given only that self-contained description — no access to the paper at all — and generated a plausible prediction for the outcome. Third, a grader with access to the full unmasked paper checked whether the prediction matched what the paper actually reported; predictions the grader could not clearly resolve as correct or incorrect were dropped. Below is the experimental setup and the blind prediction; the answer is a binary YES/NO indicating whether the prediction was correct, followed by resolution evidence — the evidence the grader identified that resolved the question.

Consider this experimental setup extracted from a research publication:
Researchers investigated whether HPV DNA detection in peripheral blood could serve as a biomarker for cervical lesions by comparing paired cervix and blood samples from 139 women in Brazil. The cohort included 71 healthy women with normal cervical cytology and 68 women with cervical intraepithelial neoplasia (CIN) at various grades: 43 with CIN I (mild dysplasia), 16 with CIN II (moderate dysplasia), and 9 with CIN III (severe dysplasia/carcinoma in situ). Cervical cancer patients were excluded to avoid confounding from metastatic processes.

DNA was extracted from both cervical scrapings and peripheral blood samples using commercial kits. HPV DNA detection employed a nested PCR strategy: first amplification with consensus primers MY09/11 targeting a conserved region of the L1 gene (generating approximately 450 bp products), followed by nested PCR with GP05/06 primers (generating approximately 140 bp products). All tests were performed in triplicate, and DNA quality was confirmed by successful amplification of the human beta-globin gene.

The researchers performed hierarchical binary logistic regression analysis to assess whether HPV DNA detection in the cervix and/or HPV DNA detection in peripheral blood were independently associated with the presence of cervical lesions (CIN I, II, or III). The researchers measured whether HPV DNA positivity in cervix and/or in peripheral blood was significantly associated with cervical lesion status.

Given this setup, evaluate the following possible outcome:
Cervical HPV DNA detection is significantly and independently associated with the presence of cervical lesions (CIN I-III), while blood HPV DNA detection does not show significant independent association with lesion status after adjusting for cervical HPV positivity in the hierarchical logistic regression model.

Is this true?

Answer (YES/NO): YES